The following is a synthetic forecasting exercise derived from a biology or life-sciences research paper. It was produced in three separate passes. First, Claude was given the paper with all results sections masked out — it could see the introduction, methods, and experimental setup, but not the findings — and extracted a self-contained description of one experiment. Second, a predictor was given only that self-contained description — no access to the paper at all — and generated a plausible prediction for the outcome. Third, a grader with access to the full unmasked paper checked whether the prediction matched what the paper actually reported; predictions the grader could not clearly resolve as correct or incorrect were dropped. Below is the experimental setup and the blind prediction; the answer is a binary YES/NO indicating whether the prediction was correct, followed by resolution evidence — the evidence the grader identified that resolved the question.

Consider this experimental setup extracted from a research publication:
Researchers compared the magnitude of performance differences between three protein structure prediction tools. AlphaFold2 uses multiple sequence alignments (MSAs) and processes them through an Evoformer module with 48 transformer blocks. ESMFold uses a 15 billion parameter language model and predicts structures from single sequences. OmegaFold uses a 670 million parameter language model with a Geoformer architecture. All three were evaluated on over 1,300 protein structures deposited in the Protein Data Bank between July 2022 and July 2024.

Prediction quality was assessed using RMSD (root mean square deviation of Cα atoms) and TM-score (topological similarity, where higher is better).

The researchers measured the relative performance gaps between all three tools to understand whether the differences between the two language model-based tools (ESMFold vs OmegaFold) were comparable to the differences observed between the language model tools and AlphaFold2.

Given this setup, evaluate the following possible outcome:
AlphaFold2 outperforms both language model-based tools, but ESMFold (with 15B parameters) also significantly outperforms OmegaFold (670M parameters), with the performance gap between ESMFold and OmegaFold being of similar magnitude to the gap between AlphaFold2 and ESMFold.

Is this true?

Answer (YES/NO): NO